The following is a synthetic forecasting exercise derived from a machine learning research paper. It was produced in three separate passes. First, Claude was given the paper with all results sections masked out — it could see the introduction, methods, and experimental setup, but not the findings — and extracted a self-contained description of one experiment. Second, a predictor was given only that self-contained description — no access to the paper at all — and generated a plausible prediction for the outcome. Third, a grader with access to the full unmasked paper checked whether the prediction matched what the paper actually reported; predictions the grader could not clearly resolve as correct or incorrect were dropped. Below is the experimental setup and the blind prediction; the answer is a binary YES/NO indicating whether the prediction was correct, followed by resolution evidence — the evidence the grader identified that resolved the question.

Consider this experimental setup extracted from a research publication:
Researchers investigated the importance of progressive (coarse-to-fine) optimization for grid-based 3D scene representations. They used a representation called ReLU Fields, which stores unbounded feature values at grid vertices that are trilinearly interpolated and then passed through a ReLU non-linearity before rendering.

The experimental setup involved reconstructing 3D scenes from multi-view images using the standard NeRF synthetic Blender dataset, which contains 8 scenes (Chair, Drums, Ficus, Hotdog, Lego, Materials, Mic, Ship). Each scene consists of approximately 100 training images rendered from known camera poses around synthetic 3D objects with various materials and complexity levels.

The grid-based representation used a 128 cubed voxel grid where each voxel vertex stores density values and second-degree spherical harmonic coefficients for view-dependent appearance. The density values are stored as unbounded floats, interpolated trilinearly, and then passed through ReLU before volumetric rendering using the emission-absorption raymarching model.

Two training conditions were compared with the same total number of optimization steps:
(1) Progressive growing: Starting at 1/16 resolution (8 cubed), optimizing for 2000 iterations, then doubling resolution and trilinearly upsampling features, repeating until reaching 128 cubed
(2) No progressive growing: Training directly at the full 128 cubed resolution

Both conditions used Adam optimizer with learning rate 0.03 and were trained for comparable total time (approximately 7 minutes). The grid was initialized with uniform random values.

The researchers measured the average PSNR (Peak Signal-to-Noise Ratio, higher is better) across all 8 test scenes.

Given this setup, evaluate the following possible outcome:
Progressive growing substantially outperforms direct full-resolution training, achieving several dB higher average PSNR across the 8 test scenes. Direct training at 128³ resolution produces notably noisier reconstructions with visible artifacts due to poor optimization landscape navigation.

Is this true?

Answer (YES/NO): YES